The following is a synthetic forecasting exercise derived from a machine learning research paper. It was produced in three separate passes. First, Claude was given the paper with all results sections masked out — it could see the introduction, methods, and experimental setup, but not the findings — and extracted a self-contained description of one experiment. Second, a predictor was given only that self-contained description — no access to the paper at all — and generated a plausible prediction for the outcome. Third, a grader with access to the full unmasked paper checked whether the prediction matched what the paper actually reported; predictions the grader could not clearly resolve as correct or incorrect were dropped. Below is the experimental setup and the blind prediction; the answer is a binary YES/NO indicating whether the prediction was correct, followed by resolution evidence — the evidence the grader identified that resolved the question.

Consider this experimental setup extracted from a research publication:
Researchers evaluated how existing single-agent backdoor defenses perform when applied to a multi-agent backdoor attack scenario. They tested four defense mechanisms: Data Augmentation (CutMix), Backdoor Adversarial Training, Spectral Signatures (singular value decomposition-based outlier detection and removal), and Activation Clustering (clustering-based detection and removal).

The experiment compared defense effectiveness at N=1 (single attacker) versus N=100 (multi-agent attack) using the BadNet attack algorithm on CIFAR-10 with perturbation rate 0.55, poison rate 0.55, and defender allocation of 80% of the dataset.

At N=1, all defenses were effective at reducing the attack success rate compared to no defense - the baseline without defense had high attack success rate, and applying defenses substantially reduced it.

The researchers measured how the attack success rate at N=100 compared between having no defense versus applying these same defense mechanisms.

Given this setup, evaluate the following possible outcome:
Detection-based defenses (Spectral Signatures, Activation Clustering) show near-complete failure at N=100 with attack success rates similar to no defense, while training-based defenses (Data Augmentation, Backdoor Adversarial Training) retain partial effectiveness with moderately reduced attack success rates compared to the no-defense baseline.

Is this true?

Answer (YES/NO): NO